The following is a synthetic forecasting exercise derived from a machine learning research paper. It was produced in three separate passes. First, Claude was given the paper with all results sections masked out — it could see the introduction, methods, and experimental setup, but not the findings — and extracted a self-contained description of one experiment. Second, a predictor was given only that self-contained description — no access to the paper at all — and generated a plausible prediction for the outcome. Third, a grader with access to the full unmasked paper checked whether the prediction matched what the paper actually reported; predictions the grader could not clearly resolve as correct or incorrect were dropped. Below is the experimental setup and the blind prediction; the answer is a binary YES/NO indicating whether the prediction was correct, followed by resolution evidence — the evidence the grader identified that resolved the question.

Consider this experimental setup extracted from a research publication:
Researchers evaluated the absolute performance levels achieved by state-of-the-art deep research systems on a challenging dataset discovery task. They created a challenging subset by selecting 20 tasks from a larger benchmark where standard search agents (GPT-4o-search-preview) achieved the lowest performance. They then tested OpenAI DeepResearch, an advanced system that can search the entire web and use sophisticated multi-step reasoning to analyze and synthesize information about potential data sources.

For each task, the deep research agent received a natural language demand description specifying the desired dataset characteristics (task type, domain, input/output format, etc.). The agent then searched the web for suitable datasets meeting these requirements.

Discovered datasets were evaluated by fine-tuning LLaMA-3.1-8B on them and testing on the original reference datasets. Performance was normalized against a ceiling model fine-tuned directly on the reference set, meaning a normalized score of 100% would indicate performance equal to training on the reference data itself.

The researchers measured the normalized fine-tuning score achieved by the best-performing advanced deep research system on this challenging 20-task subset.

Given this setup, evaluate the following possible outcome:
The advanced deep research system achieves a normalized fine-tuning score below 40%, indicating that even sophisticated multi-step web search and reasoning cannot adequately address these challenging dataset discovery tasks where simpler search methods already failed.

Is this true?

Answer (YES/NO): YES